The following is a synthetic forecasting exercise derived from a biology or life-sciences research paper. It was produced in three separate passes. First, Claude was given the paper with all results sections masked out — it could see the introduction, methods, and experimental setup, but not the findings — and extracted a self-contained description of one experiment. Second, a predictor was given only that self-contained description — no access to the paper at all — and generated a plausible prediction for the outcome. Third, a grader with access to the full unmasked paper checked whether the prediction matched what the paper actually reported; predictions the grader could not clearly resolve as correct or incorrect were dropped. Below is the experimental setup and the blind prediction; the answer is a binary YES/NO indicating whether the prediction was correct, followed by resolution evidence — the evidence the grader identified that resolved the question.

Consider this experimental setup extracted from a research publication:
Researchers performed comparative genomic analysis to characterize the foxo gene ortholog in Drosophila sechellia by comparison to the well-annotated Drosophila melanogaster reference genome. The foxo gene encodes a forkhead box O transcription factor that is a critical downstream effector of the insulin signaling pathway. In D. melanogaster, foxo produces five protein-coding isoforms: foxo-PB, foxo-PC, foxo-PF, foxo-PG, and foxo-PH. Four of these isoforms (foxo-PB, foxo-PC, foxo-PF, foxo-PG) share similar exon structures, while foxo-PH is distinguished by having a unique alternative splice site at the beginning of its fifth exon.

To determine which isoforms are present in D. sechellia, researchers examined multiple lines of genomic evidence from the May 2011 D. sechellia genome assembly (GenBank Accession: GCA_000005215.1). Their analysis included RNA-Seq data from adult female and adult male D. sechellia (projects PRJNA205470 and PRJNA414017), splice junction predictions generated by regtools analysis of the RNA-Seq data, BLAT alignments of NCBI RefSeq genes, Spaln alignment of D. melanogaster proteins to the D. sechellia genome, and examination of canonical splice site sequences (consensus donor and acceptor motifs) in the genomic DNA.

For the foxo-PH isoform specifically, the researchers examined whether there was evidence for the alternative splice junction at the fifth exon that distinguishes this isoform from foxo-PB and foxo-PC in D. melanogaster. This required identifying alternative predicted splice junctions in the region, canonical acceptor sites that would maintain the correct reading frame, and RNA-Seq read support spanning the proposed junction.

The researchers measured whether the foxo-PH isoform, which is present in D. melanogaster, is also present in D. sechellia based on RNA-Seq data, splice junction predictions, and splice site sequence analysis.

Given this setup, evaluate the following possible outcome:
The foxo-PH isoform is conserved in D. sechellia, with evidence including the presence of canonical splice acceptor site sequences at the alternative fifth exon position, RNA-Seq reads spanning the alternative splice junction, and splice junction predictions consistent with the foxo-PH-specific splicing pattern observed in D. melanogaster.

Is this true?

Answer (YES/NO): NO